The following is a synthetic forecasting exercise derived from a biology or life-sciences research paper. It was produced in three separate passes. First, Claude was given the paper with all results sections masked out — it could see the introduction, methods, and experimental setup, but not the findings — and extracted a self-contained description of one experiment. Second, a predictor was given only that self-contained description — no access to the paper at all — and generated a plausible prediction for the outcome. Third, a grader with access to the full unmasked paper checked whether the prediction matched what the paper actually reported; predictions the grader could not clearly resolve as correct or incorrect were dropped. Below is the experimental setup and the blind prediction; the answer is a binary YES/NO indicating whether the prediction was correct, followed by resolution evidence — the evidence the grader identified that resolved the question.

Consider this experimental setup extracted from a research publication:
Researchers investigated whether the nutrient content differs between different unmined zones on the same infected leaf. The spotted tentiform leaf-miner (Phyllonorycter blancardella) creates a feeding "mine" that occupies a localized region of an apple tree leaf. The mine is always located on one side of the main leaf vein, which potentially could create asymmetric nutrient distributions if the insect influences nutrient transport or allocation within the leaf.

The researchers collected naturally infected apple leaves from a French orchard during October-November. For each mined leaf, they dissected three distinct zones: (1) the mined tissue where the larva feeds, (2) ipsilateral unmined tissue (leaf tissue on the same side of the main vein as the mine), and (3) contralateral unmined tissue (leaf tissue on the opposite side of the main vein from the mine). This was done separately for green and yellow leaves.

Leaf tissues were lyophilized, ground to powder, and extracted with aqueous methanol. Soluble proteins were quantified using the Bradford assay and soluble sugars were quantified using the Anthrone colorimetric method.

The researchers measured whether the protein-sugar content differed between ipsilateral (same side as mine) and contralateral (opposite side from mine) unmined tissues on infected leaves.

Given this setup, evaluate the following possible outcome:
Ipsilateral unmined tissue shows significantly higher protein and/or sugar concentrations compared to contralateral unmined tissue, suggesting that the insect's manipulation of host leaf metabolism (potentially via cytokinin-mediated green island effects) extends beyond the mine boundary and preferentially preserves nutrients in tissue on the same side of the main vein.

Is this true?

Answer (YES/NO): NO